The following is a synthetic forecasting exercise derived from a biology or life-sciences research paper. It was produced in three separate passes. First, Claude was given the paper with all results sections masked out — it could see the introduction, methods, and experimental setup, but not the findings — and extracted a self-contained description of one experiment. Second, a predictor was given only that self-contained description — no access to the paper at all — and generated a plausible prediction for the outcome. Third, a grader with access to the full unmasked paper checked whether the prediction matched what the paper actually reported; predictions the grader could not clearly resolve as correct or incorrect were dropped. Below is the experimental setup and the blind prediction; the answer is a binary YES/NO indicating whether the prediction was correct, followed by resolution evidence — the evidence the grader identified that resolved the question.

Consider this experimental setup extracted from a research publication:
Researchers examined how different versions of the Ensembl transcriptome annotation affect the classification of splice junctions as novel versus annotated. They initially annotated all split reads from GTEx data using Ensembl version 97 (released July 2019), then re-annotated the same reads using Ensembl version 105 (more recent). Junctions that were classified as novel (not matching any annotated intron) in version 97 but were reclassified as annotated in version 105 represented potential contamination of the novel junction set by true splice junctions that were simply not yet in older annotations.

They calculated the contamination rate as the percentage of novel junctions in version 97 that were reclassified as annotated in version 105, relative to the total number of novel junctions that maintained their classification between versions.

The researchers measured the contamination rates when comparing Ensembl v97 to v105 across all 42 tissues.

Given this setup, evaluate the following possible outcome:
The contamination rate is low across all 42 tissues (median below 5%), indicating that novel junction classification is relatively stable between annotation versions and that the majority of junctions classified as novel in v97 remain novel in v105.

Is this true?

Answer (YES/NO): YES